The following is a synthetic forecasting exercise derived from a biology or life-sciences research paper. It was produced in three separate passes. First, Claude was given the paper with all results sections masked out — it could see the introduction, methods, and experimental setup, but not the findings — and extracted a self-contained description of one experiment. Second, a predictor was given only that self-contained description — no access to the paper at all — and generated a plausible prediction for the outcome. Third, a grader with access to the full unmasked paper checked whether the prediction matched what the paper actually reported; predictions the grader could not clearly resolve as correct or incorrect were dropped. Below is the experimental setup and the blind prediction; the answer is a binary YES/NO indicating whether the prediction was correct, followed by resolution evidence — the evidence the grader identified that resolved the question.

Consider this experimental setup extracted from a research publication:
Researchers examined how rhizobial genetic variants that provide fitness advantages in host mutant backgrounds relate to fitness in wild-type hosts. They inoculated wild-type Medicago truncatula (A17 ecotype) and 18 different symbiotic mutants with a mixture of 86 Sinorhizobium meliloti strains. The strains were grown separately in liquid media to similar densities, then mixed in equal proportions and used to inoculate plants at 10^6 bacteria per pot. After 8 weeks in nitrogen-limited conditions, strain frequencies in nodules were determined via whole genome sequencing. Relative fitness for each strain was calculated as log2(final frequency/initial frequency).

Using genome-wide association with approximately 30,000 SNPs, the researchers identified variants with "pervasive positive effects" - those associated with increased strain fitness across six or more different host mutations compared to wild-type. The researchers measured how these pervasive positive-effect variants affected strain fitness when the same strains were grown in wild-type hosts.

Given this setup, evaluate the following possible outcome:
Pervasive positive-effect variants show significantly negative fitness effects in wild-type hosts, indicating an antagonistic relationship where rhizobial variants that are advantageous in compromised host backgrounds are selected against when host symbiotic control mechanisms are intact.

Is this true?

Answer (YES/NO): YES